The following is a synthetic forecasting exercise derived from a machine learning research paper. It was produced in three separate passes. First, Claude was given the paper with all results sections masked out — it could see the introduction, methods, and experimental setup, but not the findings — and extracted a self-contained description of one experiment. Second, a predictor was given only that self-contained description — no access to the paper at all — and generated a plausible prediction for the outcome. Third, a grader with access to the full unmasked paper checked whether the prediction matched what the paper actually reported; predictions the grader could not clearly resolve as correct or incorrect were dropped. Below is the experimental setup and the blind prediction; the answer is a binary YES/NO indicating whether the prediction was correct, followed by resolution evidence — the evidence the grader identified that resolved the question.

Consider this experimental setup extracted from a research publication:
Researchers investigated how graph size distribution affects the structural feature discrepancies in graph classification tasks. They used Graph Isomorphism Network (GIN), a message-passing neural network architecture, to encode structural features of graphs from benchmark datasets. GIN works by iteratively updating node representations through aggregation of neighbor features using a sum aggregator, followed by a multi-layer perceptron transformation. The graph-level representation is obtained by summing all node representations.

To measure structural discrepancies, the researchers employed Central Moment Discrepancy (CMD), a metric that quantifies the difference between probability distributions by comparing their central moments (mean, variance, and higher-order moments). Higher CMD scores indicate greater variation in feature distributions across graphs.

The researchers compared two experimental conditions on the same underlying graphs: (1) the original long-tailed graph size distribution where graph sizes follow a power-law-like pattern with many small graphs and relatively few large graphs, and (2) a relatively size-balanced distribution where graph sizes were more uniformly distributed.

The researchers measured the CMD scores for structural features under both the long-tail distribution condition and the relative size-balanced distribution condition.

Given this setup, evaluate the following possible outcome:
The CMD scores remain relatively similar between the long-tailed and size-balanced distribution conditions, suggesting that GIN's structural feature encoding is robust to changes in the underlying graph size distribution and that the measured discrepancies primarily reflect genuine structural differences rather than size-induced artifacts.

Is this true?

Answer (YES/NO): NO